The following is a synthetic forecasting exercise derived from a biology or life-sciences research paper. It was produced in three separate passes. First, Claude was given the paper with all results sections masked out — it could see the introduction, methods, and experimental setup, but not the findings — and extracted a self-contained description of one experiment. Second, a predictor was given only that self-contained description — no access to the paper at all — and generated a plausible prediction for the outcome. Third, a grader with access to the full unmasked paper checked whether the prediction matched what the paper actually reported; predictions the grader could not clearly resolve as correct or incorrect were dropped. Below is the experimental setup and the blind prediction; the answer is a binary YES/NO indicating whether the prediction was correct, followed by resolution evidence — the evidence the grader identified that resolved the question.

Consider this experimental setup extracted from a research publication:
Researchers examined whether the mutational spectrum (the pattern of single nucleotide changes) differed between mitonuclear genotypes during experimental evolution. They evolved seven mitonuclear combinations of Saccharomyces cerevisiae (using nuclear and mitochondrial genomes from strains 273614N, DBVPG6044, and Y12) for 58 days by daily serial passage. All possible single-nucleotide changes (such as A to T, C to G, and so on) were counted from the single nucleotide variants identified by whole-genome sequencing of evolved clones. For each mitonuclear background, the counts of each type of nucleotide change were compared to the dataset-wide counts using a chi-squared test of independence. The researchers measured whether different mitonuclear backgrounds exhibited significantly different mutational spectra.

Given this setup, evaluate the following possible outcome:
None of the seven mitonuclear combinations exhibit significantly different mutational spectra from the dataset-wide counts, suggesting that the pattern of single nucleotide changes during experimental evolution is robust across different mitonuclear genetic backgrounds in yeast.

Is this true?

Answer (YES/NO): NO